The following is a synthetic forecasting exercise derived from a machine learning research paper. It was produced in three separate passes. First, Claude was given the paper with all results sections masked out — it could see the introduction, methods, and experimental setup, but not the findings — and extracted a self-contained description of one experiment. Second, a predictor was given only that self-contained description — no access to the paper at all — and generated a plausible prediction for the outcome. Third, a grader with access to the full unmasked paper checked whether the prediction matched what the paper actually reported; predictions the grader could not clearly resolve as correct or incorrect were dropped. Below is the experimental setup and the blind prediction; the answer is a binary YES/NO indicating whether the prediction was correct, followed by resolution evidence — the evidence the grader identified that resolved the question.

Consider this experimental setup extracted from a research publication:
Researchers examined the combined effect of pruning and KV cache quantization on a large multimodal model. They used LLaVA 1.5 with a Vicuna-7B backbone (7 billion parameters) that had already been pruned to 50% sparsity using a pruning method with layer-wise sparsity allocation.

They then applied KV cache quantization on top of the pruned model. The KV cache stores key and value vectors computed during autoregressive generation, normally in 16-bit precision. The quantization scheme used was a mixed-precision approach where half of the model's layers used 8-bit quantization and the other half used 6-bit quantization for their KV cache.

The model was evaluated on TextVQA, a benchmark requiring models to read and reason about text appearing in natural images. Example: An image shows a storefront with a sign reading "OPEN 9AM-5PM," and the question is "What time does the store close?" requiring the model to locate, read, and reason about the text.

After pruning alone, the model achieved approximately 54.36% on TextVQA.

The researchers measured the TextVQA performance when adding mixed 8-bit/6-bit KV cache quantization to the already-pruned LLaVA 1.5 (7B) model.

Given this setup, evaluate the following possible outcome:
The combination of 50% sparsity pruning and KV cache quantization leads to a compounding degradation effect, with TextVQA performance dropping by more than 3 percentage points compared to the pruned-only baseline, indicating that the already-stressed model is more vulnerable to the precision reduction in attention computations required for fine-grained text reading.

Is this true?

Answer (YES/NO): NO